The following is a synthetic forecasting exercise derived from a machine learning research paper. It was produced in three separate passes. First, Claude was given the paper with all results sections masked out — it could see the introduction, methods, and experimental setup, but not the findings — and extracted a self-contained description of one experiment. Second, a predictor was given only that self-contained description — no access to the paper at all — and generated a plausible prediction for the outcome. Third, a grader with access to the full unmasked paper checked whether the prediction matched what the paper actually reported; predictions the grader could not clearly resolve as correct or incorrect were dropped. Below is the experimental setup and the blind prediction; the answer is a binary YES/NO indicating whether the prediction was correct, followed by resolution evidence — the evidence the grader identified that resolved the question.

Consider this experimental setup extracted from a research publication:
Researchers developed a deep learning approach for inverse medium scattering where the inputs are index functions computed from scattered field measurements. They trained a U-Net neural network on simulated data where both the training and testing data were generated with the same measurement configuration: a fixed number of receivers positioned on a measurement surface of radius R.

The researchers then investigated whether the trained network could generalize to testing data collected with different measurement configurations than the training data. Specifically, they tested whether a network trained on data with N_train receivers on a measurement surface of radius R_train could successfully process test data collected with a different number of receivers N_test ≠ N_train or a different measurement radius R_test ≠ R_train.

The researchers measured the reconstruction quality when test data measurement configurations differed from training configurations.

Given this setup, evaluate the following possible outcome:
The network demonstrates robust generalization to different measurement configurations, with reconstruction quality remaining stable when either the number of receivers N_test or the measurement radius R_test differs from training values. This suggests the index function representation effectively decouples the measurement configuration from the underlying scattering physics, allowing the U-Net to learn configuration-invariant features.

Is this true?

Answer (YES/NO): NO